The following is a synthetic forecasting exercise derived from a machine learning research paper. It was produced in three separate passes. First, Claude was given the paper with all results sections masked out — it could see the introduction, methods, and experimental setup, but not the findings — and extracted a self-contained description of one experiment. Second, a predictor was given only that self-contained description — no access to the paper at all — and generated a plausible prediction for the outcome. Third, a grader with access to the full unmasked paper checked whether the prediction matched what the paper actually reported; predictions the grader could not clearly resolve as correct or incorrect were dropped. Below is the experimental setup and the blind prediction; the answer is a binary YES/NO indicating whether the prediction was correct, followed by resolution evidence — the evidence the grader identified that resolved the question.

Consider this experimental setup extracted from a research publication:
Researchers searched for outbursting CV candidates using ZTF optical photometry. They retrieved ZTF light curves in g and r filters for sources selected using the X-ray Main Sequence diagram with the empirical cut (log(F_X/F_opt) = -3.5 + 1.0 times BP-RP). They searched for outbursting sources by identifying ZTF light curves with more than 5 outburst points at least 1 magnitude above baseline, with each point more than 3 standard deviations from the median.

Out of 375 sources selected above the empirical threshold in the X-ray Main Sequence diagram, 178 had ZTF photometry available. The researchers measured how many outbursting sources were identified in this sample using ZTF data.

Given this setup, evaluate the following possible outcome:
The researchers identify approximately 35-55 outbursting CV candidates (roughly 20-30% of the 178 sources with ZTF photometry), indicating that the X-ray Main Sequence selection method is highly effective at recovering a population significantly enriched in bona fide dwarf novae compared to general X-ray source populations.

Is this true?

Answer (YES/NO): NO